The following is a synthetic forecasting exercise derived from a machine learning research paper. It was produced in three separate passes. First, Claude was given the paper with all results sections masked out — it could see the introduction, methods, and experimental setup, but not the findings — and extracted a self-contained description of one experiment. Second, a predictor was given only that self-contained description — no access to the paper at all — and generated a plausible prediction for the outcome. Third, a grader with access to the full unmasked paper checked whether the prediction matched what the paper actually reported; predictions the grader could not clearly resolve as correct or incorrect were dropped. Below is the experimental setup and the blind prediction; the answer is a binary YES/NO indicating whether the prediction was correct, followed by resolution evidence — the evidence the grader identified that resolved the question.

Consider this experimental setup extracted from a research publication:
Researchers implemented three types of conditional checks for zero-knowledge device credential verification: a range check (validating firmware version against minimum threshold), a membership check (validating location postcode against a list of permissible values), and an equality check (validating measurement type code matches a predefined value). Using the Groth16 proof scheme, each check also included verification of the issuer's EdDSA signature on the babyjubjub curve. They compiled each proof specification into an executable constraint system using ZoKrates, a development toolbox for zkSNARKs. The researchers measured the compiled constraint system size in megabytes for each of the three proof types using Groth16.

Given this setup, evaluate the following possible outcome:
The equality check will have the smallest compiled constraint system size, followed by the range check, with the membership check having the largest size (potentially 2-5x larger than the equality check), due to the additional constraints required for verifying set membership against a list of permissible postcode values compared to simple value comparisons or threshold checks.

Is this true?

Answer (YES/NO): NO